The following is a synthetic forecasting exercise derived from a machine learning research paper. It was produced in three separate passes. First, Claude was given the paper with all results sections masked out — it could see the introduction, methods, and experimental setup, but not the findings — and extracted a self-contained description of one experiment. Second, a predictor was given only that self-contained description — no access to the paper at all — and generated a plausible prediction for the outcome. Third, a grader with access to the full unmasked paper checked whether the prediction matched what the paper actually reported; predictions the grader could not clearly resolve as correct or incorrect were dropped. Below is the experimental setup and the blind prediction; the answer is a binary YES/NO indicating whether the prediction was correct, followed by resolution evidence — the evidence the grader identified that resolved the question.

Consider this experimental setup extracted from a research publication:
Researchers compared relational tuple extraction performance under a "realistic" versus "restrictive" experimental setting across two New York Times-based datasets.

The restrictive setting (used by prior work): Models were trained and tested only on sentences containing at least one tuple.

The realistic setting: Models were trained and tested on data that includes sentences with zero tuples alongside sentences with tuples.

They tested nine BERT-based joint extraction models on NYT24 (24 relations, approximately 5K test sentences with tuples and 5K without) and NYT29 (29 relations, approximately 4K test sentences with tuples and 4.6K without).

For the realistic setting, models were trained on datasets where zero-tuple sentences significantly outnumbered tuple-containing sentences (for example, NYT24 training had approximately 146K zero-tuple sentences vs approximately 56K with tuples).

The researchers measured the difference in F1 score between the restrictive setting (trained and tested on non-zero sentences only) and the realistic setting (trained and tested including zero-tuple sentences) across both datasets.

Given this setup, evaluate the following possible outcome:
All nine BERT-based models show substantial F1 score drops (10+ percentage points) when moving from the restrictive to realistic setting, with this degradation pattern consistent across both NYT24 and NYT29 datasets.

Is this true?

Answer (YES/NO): NO